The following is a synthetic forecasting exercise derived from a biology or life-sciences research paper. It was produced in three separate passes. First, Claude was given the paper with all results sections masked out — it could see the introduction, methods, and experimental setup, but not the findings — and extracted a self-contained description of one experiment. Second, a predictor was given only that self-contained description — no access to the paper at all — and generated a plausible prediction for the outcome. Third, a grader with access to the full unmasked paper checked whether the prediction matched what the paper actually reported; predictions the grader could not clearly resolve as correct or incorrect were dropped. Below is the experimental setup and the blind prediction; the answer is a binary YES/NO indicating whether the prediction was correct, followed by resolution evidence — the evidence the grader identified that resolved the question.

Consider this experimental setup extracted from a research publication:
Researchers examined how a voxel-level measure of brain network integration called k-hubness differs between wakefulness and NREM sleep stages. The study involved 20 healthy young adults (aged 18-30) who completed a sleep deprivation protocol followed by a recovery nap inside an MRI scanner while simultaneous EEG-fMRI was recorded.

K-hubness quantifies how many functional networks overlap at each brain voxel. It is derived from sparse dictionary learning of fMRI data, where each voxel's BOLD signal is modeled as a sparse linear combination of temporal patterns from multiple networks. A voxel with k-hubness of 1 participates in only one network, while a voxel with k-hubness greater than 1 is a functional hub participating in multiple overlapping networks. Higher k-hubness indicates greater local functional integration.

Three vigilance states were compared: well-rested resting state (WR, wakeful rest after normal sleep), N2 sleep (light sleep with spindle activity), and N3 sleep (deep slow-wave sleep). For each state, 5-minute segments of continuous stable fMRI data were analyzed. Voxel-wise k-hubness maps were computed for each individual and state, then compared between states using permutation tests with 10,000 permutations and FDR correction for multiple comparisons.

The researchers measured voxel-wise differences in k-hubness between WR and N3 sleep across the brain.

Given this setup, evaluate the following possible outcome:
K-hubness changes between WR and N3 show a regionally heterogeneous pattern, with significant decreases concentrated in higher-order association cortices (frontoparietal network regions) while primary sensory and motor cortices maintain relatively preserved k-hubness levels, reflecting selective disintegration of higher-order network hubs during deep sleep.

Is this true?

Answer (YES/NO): NO